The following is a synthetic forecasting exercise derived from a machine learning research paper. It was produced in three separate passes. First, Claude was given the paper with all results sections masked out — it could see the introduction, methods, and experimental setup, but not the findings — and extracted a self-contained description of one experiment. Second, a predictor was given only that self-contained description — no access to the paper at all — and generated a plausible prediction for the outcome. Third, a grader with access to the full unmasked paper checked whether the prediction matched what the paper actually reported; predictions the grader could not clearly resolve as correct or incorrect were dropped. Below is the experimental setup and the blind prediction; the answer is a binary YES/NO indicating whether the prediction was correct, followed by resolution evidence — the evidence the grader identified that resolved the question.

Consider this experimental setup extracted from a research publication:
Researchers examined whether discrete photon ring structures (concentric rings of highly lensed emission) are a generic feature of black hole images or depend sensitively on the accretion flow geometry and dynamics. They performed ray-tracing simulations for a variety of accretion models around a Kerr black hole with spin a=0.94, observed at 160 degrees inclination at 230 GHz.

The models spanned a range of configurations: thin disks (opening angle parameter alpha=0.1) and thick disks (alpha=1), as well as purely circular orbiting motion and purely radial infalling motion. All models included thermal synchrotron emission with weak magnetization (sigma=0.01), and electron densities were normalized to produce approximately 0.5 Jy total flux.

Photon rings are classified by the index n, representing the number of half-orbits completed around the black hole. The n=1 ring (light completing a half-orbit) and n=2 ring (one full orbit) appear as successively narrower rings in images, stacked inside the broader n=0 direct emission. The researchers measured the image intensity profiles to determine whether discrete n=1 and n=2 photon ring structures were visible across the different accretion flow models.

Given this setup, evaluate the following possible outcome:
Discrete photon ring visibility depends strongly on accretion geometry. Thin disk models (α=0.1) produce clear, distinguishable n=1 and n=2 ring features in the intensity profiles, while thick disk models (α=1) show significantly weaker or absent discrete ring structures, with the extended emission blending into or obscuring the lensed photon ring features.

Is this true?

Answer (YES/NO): NO